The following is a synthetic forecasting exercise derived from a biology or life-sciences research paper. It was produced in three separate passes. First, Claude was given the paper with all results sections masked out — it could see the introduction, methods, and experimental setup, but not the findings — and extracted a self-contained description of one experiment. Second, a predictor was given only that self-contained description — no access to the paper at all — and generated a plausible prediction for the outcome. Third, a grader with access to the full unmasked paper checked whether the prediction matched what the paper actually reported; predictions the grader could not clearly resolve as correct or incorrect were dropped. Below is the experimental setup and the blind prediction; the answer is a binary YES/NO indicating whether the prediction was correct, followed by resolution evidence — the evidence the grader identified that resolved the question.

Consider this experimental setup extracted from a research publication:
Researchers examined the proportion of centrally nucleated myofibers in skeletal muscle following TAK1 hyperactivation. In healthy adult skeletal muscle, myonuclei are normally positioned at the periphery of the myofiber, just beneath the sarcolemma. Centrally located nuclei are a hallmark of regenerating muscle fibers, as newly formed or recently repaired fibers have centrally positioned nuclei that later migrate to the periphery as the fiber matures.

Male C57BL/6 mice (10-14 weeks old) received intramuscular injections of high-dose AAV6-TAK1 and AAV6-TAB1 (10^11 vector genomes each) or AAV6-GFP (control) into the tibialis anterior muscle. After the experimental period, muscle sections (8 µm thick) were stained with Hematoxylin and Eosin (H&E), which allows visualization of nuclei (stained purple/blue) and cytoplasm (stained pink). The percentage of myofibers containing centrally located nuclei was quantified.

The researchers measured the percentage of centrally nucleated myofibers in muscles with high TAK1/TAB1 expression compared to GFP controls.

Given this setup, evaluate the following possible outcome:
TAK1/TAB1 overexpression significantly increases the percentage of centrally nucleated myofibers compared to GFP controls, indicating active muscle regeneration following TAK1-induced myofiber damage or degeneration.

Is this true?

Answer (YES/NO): YES